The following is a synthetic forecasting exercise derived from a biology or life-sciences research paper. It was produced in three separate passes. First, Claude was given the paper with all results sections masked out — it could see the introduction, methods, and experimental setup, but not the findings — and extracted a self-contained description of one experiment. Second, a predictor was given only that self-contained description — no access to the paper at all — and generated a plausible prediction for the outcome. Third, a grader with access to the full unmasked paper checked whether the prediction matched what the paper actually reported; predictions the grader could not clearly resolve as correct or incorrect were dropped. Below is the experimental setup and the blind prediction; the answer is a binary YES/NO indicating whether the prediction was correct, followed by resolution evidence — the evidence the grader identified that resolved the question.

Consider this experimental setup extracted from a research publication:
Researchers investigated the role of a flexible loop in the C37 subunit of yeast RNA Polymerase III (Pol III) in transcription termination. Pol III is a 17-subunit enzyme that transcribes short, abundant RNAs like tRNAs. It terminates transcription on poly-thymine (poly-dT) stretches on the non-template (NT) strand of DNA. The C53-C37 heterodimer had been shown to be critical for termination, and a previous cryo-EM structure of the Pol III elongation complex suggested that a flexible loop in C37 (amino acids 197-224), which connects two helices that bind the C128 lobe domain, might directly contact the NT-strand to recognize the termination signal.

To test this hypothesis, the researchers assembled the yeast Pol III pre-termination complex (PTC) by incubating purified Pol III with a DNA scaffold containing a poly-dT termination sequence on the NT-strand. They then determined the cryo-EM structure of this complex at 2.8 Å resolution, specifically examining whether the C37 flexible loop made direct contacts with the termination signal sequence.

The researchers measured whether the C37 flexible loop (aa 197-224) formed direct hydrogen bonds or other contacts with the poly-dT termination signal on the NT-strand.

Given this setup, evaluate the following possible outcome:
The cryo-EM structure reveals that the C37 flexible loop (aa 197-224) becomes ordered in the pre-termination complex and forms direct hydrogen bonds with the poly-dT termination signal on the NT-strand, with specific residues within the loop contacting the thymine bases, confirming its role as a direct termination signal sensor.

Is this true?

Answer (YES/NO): NO